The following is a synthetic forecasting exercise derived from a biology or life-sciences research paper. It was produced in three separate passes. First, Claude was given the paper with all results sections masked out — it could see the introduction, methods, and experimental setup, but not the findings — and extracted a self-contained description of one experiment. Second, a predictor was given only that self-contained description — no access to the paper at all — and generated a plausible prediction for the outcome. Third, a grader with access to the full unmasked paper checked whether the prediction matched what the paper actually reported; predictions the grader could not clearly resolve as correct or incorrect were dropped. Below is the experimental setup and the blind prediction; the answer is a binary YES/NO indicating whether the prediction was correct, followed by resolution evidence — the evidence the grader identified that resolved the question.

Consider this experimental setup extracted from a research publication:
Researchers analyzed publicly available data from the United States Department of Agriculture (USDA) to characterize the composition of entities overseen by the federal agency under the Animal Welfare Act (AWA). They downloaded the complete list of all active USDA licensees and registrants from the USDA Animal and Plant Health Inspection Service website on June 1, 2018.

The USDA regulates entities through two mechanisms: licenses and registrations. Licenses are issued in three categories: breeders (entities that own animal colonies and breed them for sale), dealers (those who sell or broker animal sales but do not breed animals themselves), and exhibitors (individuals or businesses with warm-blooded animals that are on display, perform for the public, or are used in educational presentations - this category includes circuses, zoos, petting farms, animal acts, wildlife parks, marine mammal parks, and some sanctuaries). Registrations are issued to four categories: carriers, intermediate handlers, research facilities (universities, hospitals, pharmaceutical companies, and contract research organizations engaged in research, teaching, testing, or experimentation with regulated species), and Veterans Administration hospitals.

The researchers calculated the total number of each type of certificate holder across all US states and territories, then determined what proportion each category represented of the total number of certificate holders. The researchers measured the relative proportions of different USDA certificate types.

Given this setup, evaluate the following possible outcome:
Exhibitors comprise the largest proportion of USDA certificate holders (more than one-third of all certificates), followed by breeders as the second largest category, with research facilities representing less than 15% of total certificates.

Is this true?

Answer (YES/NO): NO